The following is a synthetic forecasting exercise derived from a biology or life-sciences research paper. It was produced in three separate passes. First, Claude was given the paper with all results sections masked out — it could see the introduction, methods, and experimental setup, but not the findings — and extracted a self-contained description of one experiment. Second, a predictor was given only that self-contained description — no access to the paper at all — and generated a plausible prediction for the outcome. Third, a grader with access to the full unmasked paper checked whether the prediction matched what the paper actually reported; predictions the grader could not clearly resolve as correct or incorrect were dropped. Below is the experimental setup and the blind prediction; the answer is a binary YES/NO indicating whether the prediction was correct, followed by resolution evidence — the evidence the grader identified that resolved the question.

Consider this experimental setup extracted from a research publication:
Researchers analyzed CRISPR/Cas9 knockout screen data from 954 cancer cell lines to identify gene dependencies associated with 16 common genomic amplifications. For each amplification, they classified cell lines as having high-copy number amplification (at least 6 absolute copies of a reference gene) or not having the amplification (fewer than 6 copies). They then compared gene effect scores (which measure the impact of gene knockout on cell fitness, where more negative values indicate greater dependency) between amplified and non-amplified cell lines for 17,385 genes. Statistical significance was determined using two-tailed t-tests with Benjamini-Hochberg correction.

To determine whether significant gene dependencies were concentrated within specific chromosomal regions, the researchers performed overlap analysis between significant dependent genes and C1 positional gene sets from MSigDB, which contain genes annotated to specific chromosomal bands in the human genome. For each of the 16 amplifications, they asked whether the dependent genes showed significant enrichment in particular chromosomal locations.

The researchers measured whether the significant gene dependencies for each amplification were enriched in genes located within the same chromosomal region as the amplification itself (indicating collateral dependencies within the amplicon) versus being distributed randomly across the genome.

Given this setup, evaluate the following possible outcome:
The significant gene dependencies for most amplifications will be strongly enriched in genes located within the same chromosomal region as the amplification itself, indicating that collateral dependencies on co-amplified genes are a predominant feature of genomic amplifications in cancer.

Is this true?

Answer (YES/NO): YES